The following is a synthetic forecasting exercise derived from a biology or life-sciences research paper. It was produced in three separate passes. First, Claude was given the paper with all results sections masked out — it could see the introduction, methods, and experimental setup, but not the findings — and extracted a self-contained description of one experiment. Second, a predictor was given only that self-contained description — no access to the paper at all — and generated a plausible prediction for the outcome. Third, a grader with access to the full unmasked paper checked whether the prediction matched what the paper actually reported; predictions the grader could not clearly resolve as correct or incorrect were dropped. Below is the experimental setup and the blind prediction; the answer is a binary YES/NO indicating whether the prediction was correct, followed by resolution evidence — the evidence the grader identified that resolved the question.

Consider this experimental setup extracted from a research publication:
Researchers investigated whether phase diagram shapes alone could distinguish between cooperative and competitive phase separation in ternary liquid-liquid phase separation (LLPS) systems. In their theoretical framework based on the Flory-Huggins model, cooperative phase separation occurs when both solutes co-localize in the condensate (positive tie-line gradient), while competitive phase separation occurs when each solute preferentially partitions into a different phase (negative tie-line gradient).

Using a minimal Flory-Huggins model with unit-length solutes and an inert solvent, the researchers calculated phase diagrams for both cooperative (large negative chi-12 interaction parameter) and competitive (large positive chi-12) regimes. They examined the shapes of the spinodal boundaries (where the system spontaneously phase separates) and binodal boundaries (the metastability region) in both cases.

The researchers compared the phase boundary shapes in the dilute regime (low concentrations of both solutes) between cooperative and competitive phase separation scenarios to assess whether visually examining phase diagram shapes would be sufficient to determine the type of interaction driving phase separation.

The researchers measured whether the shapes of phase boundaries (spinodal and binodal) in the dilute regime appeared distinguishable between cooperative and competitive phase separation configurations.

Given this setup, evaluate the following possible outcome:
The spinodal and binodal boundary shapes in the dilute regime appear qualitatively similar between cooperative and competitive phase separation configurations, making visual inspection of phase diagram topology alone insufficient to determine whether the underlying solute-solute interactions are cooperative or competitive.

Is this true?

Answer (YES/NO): YES